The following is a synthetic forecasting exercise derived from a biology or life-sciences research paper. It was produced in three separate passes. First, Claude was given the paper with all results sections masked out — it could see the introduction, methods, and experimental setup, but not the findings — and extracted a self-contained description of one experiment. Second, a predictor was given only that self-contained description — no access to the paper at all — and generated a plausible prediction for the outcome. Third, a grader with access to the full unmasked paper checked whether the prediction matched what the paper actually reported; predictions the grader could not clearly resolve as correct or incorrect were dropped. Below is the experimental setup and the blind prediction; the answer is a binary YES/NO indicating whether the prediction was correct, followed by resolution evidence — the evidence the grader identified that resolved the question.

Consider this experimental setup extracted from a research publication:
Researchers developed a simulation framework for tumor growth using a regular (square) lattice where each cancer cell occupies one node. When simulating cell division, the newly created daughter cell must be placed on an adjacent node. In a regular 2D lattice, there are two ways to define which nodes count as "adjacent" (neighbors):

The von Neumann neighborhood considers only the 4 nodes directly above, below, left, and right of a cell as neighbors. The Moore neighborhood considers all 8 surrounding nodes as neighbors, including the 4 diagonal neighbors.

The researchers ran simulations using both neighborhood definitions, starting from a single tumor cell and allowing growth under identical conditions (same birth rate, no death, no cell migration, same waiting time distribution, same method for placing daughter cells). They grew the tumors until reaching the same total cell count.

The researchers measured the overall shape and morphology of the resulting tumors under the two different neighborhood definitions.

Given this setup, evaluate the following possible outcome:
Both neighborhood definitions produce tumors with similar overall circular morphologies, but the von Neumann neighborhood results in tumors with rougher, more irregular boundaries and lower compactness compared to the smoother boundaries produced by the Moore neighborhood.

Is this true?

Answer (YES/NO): NO